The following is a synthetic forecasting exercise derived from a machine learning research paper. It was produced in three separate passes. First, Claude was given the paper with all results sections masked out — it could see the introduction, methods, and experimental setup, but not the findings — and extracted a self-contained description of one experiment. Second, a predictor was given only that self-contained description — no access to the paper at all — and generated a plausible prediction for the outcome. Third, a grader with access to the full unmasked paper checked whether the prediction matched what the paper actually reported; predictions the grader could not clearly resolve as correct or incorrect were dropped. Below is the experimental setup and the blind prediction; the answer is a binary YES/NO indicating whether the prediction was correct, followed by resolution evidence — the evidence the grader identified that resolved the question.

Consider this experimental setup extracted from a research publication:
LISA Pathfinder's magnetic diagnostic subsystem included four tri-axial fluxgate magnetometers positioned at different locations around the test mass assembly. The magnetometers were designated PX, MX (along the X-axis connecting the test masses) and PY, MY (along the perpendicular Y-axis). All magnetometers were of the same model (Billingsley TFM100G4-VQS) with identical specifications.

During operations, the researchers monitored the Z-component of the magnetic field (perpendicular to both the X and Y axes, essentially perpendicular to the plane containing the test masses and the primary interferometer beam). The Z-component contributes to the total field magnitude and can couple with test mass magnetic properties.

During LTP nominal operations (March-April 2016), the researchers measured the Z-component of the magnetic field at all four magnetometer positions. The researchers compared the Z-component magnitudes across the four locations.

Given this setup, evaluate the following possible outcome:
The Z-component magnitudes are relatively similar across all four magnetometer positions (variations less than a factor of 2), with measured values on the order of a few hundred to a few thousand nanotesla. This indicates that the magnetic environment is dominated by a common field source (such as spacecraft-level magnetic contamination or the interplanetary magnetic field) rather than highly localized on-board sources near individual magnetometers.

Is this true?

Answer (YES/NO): NO